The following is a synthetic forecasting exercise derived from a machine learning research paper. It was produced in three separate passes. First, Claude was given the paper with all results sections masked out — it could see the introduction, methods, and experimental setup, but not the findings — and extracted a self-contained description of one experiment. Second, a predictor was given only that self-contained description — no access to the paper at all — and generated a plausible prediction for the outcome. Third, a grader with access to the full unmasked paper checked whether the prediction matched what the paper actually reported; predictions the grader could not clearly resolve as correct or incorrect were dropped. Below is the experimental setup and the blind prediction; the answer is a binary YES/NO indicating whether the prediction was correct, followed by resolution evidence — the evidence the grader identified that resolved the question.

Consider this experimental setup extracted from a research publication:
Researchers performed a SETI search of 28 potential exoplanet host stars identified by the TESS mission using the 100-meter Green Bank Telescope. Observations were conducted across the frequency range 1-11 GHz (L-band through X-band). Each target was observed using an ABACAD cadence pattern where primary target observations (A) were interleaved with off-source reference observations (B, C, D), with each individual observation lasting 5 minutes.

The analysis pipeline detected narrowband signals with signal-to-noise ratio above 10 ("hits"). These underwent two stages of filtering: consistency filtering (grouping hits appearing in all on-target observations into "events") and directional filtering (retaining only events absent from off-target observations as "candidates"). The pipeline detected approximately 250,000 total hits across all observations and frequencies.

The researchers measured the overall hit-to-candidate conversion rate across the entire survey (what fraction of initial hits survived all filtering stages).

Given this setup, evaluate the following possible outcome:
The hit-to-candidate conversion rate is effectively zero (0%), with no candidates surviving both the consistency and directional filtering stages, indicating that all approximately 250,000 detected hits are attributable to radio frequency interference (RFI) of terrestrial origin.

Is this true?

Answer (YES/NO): NO